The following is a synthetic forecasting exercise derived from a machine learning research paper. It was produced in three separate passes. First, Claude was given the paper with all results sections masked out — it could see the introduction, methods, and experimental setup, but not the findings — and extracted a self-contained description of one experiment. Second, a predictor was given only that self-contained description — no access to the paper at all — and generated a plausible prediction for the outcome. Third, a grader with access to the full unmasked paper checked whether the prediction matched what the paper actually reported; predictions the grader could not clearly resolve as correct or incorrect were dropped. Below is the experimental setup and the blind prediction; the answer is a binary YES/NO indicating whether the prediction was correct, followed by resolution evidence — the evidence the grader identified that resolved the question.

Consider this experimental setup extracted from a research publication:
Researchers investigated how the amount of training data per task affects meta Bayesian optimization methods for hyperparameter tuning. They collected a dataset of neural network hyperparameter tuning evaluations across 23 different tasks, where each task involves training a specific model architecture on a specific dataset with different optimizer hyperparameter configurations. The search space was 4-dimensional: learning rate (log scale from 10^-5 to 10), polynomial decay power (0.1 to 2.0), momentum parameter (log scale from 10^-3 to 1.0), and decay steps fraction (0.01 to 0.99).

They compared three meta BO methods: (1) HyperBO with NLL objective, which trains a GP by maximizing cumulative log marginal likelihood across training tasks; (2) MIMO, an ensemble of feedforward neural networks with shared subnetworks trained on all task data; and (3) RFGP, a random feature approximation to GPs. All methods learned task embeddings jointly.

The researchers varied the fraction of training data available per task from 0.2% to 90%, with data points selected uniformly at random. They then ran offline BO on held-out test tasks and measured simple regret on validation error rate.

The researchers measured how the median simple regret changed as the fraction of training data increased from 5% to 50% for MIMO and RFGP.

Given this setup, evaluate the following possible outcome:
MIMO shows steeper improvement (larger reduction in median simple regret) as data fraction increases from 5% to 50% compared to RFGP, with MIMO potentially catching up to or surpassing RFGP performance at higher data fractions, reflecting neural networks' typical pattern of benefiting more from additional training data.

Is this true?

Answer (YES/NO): NO